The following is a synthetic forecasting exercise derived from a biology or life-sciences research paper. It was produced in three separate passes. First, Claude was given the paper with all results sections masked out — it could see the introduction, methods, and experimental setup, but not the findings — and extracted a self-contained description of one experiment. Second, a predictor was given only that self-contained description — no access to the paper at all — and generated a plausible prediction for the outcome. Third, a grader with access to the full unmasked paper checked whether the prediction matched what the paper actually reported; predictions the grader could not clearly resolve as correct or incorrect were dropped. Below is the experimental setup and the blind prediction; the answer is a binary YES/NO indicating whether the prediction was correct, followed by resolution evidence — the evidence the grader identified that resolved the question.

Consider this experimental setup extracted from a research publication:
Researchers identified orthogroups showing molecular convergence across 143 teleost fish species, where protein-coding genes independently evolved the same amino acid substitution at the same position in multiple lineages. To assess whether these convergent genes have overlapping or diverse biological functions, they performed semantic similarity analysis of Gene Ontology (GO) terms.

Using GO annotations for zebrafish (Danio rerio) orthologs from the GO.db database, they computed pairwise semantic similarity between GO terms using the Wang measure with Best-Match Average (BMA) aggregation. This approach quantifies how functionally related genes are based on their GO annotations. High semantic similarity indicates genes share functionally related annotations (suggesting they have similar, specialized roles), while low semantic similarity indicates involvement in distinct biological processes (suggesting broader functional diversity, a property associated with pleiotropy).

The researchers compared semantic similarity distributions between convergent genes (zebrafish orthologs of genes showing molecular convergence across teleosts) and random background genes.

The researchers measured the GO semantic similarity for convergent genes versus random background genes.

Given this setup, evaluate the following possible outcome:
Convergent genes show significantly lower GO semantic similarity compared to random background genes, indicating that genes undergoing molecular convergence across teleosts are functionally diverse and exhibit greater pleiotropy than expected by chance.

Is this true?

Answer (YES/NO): YES